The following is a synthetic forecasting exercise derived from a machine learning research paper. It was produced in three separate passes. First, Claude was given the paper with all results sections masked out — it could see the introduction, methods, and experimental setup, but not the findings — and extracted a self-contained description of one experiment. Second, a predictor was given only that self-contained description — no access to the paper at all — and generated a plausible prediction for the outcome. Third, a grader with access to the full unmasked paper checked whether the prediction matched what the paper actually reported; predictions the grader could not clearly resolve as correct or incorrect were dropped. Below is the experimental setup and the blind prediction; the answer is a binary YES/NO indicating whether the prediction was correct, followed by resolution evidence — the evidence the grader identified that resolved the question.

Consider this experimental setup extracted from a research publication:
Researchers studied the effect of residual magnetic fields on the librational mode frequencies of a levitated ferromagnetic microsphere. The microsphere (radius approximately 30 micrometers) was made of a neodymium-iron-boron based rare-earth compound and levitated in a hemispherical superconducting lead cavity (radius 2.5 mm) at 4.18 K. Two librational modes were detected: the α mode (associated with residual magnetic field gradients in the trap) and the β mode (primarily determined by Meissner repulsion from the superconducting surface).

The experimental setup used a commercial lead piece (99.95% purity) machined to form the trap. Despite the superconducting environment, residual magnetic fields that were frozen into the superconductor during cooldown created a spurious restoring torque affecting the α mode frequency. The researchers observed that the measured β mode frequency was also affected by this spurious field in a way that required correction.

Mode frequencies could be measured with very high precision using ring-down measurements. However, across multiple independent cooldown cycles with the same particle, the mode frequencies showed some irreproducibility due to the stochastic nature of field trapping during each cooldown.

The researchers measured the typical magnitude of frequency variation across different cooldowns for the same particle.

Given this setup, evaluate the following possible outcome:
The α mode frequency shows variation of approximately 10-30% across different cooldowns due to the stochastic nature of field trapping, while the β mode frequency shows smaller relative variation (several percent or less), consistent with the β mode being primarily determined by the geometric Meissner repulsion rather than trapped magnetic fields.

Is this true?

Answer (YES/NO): NO